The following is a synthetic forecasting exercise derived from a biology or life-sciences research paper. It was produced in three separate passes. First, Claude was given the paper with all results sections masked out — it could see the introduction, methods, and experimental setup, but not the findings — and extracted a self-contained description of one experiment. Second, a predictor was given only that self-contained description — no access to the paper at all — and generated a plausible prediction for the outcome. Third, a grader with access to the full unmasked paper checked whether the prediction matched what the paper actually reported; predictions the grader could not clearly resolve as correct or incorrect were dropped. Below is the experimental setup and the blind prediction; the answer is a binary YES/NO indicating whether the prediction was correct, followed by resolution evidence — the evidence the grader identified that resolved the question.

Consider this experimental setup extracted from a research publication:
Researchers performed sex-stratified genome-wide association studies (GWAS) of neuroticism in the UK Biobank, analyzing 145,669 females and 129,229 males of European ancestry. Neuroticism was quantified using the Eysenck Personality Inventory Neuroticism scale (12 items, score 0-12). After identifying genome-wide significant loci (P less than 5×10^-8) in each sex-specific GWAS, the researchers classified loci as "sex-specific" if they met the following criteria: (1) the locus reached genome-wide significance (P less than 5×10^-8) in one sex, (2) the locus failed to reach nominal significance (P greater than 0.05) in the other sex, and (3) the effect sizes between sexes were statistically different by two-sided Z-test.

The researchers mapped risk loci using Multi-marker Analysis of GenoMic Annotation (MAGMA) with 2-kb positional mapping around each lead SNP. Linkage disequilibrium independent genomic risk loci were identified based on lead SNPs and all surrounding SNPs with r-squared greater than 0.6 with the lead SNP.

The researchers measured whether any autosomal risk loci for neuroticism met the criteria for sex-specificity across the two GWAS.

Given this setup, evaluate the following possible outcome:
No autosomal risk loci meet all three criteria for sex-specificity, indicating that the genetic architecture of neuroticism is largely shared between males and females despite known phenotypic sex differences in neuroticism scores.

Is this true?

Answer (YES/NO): NO